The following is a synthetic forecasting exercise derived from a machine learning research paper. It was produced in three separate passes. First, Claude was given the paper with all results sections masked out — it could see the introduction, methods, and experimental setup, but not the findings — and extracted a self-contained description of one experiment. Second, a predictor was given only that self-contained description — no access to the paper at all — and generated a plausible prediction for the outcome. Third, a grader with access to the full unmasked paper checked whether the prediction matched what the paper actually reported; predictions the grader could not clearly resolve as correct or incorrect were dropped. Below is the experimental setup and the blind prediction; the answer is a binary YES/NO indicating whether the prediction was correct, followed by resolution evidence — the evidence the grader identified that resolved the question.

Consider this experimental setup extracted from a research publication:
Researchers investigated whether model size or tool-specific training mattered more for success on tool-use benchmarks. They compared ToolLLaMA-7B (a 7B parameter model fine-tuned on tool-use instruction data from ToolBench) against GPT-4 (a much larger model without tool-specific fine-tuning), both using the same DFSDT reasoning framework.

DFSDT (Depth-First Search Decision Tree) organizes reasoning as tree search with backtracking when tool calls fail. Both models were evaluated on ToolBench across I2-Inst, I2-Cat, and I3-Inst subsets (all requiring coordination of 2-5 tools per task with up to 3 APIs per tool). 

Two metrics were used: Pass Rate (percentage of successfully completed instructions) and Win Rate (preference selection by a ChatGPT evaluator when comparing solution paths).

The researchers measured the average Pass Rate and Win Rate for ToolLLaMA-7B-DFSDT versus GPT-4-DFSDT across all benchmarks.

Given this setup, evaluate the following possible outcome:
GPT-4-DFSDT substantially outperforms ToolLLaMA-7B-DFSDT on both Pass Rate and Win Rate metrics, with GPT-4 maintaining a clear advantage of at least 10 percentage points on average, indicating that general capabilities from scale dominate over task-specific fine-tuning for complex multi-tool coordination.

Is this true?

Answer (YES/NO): NO